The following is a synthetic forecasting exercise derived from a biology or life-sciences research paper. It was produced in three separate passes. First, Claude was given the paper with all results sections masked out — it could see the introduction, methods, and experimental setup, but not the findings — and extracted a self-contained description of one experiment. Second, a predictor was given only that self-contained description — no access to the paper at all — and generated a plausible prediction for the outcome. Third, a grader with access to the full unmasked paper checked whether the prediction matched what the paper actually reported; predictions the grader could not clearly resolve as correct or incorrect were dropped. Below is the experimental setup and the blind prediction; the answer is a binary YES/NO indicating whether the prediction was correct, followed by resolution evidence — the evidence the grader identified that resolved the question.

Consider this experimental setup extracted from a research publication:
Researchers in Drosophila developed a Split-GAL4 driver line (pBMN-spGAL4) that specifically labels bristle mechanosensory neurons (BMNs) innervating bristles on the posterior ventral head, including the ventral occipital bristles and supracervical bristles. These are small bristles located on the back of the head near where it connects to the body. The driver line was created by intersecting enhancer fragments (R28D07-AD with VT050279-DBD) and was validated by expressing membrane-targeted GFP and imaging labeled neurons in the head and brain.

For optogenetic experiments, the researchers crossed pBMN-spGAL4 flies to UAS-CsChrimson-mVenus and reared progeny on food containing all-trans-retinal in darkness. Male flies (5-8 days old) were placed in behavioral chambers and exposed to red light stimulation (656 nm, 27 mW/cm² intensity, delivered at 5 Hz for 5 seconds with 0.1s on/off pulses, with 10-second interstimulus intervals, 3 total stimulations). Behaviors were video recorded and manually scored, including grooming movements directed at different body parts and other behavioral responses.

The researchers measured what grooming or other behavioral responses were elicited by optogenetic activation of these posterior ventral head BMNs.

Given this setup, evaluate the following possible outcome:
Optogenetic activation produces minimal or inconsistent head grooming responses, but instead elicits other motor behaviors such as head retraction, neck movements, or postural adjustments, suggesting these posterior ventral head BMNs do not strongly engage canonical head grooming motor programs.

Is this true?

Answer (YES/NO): YES